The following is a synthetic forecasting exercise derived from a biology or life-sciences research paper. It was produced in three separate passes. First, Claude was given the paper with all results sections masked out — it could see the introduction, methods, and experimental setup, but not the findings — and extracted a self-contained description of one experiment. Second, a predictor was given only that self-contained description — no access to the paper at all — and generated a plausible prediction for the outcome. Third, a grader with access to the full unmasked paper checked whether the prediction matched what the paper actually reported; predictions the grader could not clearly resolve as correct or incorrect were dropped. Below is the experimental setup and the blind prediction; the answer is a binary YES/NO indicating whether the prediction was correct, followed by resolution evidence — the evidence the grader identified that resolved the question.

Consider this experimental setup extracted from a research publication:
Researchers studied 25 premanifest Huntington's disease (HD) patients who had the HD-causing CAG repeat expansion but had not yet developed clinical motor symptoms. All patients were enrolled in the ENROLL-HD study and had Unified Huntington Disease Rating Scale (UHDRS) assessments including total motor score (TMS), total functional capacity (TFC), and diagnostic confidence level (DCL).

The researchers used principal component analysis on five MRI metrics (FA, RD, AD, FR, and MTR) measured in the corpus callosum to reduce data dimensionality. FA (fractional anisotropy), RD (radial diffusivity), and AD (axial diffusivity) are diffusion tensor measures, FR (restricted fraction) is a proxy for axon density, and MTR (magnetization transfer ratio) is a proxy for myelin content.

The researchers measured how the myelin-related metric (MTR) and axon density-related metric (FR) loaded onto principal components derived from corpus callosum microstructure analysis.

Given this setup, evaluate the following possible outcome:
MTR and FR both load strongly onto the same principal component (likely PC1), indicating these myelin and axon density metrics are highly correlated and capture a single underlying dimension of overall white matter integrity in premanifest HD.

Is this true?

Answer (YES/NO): NO